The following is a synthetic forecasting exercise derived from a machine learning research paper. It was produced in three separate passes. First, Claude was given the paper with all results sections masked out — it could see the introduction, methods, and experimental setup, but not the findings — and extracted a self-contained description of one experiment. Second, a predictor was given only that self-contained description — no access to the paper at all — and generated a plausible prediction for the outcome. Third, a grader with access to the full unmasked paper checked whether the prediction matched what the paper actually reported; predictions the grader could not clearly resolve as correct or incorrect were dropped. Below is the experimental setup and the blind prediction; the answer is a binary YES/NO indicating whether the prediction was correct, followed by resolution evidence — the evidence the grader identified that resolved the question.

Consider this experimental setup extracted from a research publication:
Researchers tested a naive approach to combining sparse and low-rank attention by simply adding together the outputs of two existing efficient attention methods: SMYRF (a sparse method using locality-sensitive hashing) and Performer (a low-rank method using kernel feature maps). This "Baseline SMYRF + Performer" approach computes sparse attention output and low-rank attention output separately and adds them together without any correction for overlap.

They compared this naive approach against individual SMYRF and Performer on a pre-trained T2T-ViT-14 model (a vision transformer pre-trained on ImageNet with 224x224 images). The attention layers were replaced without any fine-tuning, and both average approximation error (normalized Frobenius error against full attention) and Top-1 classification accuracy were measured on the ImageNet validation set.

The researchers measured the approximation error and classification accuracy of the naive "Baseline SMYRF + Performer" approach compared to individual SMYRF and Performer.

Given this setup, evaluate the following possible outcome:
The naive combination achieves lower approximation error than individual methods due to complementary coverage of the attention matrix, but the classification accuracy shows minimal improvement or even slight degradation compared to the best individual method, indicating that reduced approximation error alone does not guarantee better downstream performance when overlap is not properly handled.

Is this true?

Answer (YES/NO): NO